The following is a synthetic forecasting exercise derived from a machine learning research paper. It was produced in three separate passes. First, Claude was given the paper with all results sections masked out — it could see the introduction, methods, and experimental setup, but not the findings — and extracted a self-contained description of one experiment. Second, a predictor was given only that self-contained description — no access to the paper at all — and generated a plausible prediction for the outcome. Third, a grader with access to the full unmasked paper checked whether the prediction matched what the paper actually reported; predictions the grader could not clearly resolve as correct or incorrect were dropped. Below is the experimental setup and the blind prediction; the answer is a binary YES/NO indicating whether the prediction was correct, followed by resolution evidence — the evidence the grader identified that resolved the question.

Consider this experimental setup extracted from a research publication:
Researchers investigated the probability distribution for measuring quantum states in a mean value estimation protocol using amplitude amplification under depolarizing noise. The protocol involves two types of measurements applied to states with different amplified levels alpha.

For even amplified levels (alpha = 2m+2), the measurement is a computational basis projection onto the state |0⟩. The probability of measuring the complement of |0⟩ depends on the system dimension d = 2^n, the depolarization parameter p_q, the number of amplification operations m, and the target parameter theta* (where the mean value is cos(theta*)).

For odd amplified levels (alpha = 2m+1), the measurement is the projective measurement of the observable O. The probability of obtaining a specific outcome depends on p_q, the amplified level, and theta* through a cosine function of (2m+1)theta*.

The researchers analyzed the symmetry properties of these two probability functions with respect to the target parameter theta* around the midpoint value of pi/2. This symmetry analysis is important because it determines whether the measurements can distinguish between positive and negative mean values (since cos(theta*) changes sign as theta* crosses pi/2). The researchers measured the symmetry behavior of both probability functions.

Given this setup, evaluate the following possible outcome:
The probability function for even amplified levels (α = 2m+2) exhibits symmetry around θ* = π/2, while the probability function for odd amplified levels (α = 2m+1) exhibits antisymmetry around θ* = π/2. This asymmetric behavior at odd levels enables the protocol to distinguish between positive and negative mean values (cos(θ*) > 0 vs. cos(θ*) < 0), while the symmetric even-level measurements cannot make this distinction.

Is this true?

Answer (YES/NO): YES